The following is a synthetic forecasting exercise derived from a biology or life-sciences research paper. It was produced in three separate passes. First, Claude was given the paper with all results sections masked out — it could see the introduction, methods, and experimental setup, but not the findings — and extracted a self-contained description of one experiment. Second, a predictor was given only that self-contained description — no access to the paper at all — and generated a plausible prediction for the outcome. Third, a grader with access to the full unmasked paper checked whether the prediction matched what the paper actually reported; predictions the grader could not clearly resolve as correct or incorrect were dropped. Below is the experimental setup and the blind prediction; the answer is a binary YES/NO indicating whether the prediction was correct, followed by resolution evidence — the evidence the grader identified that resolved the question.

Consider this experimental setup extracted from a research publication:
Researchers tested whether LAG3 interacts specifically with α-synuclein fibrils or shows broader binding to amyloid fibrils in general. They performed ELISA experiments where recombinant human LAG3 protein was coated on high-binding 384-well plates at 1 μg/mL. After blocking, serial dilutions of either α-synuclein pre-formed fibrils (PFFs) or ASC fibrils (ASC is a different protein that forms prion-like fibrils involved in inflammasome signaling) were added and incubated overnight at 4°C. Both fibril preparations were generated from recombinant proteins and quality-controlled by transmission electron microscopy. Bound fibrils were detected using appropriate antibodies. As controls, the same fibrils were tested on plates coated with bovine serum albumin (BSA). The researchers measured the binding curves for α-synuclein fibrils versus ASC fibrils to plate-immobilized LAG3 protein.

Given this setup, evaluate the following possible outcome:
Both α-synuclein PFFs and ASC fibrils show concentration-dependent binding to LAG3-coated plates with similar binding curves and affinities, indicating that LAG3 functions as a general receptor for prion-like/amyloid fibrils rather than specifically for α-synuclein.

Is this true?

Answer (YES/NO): NO